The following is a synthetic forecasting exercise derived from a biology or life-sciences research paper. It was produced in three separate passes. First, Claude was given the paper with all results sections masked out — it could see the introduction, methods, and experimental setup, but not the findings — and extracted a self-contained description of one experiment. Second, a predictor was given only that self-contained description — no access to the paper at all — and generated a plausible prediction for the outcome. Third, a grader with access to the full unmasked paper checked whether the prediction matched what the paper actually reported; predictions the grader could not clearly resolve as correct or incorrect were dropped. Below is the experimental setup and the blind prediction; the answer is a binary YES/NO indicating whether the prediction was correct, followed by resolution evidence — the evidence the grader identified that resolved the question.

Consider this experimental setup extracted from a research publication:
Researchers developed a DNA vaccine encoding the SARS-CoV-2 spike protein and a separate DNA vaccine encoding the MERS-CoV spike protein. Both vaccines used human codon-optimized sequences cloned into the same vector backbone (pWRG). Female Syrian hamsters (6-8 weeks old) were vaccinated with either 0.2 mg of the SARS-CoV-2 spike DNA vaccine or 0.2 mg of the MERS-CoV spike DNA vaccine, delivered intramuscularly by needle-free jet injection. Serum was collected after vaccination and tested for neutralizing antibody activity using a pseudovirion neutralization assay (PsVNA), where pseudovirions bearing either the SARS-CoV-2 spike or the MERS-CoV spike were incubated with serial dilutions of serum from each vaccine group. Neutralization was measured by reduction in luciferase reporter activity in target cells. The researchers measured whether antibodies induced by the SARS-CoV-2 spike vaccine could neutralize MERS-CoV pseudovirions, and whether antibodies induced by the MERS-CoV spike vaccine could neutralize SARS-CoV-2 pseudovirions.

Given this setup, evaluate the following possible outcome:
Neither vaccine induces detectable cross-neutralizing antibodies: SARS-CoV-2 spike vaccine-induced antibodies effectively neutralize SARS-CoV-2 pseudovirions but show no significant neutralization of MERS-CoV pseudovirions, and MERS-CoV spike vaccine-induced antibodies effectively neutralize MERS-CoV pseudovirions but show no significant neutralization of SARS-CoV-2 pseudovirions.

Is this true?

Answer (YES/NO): YES